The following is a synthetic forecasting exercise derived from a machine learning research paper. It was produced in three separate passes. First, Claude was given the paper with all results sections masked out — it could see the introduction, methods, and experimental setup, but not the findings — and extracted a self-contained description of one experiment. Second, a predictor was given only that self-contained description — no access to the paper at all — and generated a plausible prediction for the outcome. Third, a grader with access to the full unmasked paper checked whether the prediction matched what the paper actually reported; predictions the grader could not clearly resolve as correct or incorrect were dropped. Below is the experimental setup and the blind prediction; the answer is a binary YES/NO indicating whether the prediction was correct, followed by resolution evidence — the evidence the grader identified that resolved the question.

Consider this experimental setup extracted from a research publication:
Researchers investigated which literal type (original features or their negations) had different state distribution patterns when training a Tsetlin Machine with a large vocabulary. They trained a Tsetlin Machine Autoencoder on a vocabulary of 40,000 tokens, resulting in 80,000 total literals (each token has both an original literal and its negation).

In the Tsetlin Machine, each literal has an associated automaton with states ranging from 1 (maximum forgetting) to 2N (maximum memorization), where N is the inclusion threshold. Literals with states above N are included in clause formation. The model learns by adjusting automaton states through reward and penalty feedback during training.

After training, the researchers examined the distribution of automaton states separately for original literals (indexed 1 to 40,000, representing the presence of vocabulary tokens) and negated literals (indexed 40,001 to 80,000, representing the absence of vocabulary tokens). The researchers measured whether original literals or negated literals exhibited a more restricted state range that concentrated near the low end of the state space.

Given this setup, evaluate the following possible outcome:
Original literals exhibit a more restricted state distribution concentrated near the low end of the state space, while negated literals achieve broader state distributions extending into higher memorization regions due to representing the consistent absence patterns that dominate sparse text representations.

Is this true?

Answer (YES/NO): YES